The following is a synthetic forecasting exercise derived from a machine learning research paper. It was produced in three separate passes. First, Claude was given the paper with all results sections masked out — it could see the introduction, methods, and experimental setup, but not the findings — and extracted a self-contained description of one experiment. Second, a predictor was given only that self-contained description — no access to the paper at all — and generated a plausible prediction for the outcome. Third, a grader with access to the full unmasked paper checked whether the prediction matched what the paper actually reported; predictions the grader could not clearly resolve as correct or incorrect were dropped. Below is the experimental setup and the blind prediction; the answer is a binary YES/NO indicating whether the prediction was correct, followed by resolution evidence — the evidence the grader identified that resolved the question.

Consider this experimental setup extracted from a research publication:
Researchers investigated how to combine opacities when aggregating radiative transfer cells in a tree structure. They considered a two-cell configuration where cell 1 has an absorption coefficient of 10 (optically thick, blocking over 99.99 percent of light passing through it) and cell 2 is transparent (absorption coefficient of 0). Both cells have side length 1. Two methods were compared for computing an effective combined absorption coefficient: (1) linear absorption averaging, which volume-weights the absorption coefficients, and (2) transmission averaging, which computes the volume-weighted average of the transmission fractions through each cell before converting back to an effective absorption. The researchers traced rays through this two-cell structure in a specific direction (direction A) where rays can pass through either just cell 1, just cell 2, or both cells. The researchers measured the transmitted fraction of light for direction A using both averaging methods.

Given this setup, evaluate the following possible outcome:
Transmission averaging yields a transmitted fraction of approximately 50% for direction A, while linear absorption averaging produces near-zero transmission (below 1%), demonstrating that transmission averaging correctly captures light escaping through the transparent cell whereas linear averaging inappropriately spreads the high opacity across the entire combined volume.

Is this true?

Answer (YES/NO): NO